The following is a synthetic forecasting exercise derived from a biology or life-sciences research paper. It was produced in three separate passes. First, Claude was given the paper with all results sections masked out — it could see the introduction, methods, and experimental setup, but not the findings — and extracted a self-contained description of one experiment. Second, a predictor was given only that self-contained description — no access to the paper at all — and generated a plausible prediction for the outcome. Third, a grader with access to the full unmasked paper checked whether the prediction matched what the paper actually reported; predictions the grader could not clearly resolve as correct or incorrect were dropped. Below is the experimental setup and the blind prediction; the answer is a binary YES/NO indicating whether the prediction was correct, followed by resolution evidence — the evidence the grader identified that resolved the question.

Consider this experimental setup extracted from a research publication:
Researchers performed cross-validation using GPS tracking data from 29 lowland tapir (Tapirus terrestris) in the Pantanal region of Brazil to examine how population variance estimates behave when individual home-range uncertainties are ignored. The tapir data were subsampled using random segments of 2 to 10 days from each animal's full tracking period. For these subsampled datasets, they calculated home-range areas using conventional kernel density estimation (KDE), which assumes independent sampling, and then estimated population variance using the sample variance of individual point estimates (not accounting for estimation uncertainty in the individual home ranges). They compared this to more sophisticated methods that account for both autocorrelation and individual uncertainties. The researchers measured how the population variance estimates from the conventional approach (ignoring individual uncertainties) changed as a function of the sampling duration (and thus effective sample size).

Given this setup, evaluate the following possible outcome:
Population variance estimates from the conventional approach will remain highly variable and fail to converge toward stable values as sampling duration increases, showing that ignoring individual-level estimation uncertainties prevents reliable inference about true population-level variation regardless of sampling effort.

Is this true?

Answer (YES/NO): NO